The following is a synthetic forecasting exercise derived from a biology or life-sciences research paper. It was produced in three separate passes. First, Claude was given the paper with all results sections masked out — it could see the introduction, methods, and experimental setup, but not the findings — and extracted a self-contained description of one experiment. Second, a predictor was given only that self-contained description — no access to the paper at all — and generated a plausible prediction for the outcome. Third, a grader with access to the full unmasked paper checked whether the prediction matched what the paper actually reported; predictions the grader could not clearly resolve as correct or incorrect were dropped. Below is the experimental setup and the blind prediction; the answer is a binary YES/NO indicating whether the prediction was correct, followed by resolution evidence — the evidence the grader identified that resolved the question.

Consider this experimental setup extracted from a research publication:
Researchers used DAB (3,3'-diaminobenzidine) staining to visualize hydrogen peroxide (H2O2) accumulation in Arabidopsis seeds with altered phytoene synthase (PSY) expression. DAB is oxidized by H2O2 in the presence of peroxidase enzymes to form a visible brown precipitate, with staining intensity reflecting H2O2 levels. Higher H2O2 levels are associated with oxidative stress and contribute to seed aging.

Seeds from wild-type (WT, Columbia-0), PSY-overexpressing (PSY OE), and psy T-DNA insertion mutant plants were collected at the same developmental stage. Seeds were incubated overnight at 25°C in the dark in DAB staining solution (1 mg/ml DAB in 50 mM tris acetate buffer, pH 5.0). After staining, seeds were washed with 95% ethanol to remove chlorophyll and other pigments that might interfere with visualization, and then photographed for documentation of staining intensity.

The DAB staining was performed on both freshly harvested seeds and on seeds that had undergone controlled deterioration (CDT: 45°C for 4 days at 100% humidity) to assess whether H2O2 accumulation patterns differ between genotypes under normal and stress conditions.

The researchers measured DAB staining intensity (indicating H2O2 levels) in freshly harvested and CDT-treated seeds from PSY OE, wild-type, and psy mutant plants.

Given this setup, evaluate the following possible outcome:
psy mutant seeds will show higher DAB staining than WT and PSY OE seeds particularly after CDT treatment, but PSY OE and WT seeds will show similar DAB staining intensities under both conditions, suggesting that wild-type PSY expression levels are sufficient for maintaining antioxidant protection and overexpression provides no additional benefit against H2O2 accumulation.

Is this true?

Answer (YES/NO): NO